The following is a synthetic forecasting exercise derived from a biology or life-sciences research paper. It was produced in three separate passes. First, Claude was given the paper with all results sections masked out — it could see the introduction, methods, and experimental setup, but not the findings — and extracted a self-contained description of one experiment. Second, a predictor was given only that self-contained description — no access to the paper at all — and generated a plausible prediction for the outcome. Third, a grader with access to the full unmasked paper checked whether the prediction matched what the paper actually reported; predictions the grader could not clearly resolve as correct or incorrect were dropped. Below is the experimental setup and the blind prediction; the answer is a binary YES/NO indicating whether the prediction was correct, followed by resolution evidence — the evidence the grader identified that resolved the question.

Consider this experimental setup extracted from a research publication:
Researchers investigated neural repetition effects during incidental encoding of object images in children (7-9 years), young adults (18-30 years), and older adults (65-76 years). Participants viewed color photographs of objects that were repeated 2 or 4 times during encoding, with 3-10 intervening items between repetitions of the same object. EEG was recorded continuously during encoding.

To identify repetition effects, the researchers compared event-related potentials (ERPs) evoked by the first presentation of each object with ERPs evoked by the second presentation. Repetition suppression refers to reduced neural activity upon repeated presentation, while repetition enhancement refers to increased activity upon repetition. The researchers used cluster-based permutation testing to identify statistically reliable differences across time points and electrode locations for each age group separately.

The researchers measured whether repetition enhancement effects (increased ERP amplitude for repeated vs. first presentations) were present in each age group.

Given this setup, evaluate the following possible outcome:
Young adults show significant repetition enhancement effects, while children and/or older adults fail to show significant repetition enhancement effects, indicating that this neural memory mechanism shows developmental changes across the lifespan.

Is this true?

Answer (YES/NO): YES